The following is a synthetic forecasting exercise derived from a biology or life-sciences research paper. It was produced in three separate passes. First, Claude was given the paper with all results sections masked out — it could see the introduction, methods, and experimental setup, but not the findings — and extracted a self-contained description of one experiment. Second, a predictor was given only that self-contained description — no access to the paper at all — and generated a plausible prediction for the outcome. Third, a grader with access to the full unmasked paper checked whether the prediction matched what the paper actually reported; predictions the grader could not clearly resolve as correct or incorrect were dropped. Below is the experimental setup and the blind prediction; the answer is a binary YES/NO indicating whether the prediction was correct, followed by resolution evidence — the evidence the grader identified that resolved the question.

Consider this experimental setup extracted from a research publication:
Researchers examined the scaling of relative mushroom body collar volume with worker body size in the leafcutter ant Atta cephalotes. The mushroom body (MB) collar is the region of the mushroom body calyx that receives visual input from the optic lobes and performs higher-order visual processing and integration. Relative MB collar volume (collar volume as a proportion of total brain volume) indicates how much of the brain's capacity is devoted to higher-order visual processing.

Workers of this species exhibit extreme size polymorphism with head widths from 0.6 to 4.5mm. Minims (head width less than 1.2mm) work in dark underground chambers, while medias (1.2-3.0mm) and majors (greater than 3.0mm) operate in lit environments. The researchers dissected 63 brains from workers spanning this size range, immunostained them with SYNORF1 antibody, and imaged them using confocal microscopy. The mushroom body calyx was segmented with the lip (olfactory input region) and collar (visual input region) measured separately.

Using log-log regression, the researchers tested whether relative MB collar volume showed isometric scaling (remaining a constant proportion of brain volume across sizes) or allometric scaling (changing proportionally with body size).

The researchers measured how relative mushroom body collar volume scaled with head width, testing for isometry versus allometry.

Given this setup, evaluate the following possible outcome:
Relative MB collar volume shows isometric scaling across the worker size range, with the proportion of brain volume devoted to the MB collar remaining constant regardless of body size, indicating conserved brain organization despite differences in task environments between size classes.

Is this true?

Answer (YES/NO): NO